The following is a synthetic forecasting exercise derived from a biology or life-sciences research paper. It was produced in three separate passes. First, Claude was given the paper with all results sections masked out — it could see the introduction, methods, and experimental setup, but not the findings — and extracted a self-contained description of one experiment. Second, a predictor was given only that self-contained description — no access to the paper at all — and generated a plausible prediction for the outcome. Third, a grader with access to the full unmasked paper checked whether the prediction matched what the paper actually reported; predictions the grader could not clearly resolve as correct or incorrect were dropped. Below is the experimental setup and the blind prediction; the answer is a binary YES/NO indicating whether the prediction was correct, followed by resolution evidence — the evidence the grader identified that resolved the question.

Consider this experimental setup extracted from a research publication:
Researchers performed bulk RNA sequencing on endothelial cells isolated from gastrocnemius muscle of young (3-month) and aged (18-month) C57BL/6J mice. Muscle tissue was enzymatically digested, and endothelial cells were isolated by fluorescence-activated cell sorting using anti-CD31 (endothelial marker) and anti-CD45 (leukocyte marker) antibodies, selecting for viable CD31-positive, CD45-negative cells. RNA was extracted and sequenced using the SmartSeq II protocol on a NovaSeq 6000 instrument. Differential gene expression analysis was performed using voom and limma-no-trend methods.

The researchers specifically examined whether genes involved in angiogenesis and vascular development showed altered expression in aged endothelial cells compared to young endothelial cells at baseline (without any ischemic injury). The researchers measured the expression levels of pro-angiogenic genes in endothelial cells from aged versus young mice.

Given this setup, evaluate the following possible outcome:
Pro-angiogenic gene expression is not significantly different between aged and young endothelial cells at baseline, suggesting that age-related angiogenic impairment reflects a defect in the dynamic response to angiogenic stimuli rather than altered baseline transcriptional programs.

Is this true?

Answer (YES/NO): NO